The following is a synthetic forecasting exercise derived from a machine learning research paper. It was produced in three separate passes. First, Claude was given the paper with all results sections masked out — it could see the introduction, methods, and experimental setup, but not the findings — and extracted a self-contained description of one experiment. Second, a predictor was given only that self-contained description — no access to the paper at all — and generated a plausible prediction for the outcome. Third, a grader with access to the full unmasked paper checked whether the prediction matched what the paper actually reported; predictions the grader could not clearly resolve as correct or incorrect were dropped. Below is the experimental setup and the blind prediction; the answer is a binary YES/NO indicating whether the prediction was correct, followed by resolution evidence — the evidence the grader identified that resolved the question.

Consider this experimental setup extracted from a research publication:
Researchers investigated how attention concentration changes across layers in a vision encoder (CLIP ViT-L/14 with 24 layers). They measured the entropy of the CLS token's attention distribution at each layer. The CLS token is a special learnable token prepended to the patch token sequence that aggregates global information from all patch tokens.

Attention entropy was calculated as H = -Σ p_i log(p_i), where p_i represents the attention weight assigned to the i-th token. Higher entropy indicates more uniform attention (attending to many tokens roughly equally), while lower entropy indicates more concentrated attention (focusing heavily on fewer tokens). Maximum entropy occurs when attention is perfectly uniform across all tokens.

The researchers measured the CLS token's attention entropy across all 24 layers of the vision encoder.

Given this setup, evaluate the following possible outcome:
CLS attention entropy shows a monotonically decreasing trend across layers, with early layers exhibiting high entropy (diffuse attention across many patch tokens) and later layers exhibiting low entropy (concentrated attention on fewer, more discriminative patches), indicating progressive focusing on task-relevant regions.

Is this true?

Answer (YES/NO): NO